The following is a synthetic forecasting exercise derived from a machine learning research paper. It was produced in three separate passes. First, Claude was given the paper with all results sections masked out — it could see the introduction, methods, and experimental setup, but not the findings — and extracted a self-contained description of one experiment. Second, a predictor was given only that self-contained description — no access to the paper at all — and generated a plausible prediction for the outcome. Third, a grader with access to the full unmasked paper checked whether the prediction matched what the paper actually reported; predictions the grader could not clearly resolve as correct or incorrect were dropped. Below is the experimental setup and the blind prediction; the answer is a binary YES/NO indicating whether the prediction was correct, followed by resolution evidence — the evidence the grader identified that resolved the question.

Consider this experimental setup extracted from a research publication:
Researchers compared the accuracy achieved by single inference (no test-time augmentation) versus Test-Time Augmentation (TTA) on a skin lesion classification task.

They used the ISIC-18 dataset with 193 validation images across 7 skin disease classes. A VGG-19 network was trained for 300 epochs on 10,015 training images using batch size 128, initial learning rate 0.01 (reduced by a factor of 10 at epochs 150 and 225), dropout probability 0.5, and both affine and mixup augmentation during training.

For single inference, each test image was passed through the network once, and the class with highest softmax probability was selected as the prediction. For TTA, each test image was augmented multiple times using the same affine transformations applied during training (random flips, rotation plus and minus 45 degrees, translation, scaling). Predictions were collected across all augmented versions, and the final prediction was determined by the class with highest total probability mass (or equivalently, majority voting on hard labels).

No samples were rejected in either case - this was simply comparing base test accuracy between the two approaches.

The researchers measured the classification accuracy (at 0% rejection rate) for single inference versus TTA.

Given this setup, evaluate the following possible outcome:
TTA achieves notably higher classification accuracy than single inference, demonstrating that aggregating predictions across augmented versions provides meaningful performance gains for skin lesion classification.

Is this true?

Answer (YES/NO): NO